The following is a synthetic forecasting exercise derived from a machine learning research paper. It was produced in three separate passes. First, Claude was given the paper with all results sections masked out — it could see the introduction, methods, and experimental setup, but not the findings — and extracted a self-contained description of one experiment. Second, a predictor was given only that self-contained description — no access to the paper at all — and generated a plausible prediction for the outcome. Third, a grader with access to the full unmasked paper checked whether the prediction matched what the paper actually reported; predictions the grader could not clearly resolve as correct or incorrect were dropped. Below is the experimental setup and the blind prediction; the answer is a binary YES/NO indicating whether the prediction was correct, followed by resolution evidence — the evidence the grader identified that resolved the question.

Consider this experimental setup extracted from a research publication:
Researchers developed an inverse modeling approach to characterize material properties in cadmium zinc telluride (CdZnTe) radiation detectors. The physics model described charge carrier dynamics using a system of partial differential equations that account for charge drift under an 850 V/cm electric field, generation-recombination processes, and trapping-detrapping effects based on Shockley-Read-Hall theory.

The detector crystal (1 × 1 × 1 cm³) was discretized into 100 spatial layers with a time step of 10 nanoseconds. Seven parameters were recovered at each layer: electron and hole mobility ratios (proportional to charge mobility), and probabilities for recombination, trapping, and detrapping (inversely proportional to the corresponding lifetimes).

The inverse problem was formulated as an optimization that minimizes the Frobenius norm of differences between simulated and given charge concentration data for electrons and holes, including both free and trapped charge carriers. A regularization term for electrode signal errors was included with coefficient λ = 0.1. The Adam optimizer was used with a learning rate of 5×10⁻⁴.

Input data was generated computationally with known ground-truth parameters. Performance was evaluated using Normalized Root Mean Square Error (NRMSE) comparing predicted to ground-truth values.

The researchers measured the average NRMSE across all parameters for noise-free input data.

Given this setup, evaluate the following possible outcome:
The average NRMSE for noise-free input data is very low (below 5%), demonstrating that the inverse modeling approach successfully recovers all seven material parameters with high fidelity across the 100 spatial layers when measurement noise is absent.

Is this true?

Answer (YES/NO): YES